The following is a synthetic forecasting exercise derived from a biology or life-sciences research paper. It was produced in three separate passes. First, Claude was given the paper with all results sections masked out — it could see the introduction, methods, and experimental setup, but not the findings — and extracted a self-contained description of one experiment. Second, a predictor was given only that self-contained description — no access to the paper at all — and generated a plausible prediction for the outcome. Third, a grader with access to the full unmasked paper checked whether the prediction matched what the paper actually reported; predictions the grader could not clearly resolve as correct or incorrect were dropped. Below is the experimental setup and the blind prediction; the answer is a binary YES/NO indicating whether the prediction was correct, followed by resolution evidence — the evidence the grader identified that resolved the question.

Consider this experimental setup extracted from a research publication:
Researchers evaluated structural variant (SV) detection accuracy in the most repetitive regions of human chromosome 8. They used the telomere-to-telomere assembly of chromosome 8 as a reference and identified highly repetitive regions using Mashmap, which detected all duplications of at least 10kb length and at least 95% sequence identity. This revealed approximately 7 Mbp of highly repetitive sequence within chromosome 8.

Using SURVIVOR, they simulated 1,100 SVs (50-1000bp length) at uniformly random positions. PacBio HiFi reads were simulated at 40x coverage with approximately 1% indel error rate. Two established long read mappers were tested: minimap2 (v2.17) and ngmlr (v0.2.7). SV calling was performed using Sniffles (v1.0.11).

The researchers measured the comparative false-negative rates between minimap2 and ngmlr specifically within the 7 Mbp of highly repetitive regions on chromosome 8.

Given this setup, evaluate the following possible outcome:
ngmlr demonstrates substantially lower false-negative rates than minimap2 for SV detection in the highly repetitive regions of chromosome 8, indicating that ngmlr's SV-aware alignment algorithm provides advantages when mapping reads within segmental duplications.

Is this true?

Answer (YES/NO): NO